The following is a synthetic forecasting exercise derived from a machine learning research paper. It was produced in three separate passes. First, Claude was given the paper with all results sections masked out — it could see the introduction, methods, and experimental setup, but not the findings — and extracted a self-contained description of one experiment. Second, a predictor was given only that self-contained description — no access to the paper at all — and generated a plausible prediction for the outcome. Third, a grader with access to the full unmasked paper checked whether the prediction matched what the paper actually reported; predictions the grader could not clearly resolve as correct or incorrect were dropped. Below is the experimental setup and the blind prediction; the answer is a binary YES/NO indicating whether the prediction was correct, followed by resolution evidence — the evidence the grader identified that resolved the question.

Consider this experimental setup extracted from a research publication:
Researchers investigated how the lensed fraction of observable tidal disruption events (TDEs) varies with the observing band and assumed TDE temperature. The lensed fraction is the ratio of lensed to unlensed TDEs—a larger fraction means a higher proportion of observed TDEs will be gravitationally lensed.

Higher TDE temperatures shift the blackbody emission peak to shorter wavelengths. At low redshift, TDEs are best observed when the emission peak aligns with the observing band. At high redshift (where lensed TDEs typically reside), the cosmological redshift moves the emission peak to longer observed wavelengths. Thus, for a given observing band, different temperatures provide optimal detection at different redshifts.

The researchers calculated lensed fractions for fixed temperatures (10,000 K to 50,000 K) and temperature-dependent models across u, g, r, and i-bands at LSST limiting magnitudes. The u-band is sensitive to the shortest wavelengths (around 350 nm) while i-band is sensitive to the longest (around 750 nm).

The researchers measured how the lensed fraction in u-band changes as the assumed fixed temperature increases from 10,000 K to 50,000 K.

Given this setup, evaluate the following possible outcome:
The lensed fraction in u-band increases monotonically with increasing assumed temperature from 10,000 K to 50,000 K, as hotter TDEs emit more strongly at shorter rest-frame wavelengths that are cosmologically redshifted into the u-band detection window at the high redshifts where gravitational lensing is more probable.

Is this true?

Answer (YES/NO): NO